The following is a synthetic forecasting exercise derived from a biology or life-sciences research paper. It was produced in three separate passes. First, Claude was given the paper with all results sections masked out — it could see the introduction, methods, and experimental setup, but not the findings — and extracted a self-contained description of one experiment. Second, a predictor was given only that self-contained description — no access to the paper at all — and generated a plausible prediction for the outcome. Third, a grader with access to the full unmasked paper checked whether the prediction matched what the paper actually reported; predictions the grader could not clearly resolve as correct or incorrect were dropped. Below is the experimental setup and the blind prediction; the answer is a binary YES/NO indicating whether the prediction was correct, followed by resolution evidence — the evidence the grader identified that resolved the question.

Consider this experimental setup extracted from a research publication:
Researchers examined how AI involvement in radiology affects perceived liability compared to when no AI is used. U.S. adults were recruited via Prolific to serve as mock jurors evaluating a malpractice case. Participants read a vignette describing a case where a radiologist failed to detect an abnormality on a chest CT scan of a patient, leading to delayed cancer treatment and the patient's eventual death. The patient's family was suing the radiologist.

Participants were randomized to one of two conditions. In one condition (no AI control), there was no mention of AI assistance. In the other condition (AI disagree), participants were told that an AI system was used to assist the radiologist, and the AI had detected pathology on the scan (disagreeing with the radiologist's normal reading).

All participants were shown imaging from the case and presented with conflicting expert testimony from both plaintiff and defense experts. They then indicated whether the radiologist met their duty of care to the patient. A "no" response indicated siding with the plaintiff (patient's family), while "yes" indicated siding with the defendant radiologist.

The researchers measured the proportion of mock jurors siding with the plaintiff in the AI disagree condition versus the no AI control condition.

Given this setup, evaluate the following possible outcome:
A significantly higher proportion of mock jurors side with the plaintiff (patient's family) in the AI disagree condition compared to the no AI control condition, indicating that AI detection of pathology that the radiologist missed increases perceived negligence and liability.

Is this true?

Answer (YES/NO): YES